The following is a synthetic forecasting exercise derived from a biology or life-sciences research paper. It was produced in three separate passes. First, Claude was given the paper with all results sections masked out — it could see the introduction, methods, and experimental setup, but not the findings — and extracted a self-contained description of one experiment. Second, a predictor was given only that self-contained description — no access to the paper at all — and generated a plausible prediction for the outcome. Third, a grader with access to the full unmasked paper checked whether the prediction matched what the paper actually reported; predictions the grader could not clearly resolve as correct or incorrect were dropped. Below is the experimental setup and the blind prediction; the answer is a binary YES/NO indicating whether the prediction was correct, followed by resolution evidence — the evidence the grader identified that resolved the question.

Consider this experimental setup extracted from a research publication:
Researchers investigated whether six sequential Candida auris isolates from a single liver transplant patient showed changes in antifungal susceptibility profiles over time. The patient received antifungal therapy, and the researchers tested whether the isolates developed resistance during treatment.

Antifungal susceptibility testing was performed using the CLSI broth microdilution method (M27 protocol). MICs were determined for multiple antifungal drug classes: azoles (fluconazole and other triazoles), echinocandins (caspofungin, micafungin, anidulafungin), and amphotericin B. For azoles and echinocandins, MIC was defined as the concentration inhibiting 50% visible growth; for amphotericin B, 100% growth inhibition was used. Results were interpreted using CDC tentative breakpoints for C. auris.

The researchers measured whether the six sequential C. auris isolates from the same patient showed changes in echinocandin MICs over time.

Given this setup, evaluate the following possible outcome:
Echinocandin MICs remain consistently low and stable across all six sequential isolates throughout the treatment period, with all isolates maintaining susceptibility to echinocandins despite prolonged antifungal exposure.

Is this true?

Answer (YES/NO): NO